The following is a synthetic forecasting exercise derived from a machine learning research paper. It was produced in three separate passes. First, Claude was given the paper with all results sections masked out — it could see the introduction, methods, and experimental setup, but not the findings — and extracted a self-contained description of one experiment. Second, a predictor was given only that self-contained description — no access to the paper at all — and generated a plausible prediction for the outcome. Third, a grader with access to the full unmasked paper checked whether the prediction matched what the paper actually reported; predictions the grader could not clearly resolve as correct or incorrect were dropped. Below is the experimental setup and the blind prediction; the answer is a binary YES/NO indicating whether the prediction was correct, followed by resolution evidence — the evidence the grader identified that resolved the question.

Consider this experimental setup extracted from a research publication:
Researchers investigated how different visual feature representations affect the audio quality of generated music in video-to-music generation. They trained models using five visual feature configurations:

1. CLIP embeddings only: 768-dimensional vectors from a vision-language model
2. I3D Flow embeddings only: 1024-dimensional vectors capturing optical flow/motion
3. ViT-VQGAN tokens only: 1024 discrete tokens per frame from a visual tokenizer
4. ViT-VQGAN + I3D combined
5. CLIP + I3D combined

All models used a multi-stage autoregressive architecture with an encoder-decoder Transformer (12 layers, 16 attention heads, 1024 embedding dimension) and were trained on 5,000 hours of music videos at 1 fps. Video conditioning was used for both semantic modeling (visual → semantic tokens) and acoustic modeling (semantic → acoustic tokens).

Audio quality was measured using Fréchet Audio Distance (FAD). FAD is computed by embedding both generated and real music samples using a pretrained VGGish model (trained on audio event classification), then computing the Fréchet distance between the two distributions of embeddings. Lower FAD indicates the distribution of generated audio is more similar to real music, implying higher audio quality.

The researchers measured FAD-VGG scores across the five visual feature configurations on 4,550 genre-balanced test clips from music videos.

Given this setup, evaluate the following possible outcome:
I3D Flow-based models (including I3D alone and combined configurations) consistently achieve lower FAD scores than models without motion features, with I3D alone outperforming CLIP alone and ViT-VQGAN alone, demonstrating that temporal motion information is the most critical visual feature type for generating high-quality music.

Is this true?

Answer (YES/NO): NO